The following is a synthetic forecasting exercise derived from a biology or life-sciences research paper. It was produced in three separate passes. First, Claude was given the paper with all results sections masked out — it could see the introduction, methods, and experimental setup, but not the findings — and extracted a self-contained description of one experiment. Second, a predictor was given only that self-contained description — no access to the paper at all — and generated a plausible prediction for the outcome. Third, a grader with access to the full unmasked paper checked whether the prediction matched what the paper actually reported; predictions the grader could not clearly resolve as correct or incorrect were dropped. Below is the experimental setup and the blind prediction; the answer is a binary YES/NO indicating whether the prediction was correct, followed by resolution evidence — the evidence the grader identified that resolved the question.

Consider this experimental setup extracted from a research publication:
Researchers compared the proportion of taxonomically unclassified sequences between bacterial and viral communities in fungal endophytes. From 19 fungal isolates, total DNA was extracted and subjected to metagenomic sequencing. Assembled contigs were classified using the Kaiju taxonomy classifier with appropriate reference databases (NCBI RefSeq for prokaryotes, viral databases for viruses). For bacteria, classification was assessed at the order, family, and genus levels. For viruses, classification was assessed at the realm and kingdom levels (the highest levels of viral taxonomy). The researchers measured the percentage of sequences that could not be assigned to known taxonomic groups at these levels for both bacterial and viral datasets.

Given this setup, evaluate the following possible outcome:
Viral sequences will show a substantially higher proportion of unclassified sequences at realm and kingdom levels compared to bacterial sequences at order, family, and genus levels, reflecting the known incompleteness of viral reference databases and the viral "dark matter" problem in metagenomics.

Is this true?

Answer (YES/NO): NO